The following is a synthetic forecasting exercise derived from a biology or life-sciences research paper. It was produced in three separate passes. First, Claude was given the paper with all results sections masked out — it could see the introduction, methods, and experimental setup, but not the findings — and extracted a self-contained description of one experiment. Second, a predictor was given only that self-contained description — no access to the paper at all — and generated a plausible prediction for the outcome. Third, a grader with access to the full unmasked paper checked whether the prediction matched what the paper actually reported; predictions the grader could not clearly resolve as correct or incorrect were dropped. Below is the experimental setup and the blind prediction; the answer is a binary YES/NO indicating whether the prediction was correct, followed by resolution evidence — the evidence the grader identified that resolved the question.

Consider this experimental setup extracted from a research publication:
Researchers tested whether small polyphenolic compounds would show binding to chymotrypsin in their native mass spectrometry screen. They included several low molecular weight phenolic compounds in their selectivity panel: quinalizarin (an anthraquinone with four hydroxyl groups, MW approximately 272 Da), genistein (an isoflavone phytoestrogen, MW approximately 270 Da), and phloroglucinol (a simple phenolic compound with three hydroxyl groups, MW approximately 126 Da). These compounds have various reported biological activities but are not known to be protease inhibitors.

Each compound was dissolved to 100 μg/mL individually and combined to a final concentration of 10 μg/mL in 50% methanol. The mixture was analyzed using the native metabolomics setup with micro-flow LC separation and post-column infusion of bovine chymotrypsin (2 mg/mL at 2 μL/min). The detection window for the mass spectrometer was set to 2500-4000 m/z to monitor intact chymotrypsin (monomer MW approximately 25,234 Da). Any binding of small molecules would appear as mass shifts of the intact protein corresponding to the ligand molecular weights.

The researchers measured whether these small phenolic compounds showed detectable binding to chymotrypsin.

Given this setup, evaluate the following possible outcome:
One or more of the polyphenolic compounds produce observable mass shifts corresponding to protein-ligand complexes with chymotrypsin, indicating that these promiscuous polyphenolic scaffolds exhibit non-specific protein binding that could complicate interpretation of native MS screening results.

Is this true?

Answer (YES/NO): NO